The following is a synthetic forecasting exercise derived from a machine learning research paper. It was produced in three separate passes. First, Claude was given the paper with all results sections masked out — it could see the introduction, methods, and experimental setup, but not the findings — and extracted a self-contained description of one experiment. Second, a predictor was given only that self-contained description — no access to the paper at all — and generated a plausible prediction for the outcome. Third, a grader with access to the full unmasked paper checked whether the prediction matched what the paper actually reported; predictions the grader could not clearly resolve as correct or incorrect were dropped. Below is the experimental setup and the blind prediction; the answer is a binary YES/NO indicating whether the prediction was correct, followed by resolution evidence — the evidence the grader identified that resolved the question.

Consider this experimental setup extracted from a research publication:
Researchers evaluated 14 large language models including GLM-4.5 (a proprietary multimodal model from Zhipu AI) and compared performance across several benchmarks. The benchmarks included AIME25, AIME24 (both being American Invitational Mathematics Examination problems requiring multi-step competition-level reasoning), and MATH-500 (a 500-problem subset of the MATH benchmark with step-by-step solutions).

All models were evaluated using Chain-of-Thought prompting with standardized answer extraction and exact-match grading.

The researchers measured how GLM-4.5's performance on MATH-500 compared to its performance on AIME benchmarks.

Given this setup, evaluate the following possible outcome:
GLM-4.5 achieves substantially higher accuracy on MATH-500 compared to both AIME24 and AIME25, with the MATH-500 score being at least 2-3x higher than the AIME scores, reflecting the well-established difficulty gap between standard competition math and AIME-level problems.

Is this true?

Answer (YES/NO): NO